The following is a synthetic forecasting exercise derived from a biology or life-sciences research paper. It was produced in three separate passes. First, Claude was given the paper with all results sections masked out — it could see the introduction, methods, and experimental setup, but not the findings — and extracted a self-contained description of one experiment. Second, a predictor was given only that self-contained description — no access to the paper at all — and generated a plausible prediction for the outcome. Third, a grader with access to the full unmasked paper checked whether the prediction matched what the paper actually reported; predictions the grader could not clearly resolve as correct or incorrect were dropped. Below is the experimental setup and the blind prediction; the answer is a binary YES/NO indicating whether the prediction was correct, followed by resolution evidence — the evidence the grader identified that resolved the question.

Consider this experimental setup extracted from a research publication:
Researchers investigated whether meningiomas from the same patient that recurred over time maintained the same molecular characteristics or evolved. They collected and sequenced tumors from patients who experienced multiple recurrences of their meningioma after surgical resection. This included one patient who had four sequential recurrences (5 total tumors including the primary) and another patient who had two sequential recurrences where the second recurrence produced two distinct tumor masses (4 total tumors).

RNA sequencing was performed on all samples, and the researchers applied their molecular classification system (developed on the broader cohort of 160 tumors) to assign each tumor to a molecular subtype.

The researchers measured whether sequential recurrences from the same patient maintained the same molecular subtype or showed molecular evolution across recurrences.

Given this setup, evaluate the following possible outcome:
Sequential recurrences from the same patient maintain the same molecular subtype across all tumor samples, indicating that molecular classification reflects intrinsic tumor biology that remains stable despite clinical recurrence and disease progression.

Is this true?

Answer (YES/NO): YES